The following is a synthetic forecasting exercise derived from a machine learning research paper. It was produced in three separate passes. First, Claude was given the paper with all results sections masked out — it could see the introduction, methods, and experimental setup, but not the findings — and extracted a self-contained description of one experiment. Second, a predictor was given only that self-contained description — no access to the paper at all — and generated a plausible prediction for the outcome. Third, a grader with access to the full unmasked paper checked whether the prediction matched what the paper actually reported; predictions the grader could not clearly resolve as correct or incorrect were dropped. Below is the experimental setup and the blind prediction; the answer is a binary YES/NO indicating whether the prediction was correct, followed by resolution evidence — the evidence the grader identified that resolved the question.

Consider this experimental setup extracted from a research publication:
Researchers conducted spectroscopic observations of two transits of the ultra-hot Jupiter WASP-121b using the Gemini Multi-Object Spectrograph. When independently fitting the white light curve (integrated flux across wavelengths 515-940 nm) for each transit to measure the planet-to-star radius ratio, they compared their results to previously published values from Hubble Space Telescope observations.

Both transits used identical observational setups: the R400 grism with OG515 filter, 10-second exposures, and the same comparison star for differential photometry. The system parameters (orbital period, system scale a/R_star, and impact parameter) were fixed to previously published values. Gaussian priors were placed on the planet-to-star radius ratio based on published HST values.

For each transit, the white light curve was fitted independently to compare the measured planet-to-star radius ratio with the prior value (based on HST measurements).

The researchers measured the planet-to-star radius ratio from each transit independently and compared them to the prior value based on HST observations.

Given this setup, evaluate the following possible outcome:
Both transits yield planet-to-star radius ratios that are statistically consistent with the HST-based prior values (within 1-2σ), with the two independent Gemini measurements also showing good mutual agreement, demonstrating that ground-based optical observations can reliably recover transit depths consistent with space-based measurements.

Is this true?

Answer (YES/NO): YES